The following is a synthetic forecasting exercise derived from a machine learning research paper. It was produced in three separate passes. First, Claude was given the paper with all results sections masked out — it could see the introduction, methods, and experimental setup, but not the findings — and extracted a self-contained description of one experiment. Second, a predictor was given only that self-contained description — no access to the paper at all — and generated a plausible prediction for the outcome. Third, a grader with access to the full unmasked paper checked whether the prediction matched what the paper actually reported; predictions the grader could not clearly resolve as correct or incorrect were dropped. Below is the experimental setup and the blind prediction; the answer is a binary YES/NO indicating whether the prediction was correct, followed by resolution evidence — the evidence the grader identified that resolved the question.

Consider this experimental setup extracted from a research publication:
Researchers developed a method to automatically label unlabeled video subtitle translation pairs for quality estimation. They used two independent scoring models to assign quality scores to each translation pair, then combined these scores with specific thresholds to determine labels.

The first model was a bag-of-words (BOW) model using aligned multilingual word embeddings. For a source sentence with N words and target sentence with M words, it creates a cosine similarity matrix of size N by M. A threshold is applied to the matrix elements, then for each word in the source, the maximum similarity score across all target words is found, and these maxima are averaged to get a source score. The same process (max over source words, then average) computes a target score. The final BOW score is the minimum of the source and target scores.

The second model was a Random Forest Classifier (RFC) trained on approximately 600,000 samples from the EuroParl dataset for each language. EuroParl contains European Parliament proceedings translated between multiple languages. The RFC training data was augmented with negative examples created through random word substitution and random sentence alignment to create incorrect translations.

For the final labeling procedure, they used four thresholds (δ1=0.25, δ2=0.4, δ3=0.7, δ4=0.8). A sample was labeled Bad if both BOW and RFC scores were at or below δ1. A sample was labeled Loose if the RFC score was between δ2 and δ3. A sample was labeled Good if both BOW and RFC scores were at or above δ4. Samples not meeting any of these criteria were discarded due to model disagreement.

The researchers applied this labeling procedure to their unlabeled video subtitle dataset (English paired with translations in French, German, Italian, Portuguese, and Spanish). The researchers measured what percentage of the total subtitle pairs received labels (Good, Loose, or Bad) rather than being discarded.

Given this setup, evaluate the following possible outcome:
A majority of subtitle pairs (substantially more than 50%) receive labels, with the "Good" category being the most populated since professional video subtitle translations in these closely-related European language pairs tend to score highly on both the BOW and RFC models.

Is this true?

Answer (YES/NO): NO